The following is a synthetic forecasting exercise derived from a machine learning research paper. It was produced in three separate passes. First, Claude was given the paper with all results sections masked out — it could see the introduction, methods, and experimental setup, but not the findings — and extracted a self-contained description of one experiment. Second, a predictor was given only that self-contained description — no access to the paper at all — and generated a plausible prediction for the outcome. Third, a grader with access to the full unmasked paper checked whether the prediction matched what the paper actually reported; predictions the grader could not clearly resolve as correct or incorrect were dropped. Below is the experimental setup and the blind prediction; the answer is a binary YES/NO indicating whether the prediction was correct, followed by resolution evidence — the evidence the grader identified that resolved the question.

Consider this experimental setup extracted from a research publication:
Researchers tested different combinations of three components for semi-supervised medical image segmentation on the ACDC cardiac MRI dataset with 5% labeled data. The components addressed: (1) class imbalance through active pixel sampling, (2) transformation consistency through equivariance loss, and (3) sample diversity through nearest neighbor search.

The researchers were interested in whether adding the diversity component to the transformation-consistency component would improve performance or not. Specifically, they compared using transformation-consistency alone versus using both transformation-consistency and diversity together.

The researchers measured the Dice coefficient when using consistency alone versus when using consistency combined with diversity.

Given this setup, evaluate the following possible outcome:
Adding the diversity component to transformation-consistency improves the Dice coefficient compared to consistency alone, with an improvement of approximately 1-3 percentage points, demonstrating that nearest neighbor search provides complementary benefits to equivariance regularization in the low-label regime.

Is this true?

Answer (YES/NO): NO